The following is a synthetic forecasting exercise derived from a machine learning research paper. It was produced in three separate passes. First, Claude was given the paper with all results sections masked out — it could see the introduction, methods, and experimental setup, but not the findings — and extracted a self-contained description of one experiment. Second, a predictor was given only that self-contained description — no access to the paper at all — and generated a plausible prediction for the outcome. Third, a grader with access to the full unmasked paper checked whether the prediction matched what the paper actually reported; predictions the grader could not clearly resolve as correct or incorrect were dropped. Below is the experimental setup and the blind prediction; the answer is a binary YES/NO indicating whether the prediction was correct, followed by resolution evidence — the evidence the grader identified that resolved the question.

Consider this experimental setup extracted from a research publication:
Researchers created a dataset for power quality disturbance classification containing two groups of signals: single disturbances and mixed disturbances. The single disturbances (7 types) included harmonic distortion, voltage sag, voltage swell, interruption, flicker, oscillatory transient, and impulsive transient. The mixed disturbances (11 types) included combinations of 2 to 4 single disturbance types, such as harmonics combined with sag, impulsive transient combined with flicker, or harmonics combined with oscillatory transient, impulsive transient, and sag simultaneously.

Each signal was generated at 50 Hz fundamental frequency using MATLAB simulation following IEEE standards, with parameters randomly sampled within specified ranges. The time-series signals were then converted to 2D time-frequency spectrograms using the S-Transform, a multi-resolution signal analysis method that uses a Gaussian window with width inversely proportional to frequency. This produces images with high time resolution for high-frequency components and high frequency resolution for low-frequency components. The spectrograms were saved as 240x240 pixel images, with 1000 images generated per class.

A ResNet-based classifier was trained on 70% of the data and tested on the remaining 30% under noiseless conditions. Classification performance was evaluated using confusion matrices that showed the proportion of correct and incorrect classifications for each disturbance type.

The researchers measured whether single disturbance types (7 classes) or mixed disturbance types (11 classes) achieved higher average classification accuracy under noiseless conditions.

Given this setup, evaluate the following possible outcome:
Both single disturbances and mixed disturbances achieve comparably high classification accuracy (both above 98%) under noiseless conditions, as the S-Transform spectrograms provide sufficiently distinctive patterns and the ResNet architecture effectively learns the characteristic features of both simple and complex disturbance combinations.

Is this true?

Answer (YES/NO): YES